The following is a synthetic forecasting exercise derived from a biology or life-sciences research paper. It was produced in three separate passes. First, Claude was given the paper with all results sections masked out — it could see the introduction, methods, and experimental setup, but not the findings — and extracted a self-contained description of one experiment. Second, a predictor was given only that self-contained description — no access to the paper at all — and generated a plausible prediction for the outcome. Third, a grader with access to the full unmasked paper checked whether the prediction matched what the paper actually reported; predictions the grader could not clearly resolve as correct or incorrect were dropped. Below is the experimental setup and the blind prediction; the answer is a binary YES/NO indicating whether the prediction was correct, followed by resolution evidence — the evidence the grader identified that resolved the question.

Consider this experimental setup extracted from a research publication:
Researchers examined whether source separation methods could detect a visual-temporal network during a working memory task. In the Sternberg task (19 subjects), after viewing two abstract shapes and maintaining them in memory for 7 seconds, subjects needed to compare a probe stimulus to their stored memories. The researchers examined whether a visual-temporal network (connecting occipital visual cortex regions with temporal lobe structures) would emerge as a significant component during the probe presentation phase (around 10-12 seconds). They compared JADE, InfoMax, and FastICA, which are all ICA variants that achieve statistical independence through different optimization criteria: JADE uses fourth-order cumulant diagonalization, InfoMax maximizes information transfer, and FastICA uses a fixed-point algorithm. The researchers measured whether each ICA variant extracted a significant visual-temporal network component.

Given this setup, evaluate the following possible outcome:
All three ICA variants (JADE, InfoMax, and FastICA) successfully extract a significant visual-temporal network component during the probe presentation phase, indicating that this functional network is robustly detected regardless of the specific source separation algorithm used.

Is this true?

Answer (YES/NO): YES